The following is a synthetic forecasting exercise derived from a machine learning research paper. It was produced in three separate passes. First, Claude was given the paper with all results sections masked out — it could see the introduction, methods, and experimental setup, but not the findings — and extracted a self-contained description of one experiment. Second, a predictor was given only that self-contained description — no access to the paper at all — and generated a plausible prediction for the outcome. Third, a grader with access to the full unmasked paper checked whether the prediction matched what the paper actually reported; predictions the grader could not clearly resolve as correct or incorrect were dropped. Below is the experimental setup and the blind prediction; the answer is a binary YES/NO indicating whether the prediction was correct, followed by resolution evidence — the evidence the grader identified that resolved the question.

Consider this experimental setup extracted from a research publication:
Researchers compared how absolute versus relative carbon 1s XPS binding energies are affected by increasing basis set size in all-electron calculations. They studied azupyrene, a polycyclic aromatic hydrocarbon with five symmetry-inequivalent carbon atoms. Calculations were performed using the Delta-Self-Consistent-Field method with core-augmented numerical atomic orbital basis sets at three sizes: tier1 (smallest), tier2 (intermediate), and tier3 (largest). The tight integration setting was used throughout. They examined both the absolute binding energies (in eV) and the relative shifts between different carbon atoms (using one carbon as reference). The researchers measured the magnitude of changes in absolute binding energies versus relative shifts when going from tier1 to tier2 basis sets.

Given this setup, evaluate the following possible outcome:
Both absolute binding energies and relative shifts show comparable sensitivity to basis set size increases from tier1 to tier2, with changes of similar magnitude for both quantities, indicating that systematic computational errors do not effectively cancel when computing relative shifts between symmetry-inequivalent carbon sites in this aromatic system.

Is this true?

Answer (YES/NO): NO